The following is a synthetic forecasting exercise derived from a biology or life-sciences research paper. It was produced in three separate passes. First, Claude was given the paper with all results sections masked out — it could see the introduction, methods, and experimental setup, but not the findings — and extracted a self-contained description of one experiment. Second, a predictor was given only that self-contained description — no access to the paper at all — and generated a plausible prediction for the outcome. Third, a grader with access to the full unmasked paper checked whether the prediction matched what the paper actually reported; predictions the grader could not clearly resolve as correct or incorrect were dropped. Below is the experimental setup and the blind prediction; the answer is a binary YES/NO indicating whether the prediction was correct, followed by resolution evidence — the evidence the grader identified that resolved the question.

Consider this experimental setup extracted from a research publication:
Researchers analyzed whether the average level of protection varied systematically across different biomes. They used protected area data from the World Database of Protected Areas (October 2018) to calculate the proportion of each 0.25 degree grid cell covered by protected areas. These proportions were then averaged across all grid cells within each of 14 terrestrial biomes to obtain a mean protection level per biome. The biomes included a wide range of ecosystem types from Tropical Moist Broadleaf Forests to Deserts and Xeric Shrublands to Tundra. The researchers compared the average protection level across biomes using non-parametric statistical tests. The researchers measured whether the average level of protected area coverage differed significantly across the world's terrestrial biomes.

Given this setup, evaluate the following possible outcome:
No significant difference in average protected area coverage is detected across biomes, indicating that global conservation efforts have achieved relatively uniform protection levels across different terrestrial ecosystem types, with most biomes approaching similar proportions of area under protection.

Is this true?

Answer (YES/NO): NO